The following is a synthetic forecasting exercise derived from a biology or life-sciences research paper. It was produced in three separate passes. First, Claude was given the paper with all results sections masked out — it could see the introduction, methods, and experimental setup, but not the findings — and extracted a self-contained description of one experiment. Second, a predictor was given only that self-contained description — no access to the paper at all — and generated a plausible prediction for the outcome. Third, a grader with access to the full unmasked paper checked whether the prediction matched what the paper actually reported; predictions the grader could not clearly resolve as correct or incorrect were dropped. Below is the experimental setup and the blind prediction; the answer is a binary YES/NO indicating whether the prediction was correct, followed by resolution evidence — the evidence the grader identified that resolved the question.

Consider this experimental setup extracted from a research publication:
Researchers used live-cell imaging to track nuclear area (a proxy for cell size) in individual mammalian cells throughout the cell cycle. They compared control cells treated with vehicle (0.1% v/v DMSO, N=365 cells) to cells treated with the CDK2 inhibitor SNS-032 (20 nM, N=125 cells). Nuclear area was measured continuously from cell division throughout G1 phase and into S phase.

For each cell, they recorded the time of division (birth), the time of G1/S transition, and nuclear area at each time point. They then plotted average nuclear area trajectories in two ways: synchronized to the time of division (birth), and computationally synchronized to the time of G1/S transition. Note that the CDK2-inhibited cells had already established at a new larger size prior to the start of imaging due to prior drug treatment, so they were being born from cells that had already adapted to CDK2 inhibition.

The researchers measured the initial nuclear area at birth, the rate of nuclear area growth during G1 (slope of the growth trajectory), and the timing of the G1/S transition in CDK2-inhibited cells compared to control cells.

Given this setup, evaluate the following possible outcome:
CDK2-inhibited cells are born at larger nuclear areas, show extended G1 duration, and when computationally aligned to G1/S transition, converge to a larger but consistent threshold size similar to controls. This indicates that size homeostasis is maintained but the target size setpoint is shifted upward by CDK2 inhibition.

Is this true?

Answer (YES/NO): NO